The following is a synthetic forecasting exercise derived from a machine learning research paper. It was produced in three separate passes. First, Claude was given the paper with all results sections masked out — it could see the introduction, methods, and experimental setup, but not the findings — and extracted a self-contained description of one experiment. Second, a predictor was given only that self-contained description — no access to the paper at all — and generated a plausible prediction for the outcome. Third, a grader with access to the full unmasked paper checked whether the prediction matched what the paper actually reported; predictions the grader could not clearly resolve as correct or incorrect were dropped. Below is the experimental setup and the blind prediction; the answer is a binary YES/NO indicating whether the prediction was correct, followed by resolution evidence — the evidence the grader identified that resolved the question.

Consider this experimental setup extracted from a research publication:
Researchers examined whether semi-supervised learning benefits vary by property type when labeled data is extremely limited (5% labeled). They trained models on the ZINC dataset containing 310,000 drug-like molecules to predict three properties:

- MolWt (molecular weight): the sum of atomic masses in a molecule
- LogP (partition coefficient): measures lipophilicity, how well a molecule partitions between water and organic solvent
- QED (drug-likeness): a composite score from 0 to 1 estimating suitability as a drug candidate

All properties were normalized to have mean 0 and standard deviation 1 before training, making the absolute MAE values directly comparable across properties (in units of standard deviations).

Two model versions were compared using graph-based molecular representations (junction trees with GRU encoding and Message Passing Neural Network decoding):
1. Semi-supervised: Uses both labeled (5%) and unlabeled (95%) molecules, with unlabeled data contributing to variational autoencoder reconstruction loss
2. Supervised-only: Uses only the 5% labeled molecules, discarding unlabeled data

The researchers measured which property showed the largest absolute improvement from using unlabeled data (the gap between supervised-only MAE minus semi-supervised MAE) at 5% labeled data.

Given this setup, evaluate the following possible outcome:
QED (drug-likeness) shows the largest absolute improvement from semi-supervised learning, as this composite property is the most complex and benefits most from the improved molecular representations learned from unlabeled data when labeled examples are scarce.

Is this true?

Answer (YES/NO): NO